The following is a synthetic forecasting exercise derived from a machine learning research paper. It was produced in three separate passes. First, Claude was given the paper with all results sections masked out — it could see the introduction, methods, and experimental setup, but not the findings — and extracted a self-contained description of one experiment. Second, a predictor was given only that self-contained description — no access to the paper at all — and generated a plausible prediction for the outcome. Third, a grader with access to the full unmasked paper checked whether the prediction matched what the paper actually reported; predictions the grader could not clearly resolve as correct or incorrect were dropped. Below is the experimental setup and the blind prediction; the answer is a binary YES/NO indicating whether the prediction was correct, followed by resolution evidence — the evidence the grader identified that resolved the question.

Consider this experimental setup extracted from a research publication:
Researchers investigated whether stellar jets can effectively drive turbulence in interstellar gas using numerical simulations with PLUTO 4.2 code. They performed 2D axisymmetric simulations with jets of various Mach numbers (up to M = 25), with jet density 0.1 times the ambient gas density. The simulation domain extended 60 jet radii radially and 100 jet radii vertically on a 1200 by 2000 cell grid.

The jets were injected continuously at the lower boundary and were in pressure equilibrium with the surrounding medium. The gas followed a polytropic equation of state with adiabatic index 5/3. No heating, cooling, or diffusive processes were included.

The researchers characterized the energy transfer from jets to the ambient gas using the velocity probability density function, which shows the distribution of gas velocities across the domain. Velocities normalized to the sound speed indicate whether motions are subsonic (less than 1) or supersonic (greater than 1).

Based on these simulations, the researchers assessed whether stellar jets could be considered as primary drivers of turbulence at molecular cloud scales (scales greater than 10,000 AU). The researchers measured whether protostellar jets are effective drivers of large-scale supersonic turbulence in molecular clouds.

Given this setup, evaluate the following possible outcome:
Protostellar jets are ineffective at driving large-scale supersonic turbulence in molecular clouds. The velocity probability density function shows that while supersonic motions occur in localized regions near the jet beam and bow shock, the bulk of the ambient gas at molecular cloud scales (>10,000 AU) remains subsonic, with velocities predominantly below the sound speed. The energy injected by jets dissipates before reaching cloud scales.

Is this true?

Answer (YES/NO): YES